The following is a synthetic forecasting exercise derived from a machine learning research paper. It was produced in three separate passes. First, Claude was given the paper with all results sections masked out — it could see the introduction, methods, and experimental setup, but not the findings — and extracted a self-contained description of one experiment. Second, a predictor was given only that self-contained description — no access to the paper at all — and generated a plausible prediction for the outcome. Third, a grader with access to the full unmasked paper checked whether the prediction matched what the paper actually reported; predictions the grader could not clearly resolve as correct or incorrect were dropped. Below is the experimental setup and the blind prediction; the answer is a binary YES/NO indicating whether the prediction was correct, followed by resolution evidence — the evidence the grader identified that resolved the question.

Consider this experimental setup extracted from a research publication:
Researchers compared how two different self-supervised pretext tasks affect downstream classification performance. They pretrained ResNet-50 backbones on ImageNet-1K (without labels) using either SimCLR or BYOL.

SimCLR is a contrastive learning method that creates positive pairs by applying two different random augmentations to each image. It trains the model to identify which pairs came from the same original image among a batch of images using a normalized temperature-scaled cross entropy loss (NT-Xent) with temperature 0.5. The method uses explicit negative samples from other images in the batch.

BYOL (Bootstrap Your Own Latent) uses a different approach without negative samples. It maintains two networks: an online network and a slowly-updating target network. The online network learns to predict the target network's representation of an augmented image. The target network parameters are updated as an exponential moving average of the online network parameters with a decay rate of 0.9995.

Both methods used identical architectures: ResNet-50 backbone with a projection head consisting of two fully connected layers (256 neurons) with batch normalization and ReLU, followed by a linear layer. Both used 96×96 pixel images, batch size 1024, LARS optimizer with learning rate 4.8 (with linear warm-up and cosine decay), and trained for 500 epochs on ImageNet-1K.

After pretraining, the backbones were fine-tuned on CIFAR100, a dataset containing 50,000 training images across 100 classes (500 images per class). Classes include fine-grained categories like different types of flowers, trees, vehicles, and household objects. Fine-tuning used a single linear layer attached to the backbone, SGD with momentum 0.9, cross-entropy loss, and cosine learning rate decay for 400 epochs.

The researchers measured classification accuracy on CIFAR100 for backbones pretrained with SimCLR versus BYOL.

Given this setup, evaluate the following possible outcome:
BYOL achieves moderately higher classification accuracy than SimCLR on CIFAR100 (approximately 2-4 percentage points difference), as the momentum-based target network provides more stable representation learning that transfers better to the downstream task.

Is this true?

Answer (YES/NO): NO